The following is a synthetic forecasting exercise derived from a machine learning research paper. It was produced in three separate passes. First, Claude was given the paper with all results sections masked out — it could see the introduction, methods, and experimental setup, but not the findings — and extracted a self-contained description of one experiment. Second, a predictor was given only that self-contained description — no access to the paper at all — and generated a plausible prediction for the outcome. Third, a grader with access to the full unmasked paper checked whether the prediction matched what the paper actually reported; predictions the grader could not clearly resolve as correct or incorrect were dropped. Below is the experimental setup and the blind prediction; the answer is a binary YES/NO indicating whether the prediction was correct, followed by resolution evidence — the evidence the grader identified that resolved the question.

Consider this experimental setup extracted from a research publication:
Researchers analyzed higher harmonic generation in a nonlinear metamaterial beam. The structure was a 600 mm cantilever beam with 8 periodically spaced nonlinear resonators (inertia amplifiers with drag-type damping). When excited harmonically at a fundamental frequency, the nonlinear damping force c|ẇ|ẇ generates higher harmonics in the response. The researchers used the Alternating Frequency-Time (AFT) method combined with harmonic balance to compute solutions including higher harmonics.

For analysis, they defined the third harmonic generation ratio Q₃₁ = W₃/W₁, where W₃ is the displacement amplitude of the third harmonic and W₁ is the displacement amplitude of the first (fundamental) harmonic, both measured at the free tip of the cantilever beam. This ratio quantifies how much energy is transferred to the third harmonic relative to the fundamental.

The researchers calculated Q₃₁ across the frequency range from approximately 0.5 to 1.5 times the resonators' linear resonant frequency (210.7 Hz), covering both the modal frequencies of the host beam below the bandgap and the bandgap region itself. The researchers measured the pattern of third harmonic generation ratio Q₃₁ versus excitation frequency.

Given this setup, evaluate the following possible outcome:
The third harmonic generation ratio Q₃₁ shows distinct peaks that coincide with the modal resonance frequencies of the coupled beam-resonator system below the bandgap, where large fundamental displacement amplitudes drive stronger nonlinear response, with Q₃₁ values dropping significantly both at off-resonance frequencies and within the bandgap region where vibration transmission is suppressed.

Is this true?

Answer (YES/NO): NO